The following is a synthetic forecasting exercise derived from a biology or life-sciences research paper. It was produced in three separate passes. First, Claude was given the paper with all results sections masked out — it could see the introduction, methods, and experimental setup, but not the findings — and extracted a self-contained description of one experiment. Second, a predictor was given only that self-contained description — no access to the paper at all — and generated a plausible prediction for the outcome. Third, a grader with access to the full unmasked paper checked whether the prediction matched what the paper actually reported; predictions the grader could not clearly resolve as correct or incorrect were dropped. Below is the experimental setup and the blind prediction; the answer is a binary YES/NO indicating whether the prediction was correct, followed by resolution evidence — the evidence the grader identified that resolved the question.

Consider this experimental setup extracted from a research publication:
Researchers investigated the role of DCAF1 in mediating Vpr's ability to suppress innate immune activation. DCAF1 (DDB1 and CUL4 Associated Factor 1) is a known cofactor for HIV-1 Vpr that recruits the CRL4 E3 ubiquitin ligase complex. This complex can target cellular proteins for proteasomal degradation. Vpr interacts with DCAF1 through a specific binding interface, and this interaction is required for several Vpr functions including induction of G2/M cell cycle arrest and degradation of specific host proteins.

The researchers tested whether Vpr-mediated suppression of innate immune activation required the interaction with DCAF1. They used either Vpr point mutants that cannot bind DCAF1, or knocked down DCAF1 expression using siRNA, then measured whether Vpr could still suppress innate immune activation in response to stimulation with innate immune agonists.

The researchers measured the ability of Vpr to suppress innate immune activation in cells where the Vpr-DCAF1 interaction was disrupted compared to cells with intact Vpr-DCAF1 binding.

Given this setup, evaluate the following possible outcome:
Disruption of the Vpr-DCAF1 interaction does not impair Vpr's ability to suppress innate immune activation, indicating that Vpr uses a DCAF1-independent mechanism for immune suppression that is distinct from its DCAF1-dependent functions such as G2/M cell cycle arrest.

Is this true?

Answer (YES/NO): NO